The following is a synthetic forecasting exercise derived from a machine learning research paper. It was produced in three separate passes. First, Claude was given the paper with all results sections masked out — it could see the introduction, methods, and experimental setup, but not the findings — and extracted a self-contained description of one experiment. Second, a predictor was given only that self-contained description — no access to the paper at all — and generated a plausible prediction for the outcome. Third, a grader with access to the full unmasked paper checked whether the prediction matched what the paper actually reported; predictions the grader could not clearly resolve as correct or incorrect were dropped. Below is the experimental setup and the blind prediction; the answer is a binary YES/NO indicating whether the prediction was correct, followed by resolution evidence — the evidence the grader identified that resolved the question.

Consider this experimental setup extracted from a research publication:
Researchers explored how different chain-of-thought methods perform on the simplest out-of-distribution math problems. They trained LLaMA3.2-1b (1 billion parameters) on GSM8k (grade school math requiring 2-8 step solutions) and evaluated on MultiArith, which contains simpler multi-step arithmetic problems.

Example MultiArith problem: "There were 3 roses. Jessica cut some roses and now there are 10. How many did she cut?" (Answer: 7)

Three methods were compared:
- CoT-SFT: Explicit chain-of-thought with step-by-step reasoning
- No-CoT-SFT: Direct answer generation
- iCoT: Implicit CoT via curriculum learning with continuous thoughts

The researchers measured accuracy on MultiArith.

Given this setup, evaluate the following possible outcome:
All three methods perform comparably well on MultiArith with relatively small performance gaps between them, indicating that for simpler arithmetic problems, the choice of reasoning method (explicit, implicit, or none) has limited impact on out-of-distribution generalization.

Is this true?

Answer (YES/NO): NO